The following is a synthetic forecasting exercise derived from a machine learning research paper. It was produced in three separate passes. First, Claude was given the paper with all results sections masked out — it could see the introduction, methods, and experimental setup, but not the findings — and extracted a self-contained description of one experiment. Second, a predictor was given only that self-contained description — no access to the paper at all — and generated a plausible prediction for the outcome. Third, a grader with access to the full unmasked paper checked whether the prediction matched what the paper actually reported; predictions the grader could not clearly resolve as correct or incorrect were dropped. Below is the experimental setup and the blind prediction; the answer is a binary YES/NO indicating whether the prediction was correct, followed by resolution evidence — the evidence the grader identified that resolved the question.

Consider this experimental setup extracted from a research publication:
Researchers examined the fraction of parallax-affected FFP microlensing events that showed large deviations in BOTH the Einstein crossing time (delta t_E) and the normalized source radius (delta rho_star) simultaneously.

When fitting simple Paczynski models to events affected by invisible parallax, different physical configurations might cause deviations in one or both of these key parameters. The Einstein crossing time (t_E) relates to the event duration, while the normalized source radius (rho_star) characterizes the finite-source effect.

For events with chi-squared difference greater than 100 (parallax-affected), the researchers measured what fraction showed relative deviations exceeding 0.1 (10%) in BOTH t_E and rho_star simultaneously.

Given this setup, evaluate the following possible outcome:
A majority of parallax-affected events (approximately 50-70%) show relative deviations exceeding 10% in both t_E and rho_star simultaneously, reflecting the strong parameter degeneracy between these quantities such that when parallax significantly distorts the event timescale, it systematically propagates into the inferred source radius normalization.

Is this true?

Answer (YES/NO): NO